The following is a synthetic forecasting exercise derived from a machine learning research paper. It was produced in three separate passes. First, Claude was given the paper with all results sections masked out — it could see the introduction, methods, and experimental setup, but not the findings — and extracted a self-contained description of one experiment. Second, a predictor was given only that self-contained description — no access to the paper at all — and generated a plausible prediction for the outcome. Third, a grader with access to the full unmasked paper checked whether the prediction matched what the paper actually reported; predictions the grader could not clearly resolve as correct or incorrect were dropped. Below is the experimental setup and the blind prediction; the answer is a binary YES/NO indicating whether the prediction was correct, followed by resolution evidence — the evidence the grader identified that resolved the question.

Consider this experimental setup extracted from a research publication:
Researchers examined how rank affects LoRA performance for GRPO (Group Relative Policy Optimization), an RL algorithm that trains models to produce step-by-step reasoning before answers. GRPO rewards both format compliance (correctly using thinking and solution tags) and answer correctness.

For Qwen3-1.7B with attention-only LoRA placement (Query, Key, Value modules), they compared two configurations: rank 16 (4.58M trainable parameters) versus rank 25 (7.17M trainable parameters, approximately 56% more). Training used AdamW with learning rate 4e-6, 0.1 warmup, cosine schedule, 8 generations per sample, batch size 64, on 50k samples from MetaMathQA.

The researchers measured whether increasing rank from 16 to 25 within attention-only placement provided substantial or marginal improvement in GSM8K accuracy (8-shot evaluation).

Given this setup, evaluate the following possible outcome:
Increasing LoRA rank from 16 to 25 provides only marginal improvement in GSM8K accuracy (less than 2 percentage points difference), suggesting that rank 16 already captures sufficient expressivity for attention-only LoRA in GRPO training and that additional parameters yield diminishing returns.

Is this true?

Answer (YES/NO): YES